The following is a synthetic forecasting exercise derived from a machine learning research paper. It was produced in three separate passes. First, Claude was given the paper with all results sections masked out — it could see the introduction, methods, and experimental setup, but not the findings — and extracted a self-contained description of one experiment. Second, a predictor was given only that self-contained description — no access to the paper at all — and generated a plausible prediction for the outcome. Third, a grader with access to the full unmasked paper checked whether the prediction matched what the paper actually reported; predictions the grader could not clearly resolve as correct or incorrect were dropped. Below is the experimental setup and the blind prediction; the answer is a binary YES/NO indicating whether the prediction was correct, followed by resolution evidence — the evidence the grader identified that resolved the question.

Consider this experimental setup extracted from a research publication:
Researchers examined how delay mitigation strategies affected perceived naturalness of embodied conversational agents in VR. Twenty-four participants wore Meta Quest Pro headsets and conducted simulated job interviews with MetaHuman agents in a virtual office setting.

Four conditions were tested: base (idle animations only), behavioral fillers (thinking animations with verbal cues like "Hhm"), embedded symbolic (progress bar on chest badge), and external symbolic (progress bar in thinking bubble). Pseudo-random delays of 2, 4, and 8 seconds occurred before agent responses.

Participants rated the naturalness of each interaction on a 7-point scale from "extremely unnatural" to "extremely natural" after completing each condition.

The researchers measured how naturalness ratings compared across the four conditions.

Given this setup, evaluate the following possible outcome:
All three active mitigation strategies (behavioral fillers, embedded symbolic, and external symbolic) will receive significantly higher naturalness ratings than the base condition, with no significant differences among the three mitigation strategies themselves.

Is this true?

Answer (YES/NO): NO